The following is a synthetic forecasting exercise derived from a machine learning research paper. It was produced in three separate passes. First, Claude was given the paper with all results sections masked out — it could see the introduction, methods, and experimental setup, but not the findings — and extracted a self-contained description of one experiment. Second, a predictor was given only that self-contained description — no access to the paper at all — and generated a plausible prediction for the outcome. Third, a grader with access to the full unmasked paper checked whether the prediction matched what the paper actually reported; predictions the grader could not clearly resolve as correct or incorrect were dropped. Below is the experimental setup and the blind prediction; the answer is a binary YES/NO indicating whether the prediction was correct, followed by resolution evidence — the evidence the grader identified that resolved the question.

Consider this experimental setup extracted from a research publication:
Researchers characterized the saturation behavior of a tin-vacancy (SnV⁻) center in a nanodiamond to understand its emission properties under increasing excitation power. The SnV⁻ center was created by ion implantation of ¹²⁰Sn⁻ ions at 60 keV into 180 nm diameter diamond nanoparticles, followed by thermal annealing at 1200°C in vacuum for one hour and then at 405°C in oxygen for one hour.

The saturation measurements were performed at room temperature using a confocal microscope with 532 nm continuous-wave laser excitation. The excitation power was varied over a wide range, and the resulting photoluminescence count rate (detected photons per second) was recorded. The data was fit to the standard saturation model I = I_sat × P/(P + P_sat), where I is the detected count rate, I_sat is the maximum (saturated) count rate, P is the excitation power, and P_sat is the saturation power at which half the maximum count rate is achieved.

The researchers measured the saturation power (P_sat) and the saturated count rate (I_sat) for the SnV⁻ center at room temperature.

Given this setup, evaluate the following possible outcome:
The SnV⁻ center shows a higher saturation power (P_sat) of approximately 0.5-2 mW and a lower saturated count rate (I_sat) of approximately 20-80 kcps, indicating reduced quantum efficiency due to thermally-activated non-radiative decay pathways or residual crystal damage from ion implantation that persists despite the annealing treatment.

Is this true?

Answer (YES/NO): NO